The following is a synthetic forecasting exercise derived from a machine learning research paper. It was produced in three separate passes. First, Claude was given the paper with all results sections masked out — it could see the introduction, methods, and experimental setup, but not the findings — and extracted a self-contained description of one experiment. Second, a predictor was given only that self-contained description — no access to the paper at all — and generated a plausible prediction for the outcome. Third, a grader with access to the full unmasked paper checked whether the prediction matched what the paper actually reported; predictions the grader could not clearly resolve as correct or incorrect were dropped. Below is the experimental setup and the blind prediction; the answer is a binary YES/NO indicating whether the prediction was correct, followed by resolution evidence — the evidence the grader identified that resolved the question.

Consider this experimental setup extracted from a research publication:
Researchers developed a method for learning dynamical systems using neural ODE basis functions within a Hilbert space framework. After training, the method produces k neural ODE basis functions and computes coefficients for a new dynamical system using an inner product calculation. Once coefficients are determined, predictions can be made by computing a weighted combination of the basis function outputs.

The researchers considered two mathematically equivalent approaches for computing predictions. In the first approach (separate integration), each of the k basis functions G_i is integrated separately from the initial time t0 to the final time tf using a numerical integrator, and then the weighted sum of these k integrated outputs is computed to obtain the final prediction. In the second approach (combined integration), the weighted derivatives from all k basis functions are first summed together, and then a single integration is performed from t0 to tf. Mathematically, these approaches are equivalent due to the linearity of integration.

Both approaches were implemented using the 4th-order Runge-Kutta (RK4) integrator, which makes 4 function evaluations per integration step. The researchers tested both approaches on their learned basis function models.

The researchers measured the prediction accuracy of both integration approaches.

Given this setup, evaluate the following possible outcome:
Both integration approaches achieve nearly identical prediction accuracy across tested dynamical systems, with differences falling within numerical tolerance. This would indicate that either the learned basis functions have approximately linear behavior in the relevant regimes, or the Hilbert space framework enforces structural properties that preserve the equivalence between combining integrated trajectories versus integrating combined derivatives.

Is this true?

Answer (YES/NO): NO